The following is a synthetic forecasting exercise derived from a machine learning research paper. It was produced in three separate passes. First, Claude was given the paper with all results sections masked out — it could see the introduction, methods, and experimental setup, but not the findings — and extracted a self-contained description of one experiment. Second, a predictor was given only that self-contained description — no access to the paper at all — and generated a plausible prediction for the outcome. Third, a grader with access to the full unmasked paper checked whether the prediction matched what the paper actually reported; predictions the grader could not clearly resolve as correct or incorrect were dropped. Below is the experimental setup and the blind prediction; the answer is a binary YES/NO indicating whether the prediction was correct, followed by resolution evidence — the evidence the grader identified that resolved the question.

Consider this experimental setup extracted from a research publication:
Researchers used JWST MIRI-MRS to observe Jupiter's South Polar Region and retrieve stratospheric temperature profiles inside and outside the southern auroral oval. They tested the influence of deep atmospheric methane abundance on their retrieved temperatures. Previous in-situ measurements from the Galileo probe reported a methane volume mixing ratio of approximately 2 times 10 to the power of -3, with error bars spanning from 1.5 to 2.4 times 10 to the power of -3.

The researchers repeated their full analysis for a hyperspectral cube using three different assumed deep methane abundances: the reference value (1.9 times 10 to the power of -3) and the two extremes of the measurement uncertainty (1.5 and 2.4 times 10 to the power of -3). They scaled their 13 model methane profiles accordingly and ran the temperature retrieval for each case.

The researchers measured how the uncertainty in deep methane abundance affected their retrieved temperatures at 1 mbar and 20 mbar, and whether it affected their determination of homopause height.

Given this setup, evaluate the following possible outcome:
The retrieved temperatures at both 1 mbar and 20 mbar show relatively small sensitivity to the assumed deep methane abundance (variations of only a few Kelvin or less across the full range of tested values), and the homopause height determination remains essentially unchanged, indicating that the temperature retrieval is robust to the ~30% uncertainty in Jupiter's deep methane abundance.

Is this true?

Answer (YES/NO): YES